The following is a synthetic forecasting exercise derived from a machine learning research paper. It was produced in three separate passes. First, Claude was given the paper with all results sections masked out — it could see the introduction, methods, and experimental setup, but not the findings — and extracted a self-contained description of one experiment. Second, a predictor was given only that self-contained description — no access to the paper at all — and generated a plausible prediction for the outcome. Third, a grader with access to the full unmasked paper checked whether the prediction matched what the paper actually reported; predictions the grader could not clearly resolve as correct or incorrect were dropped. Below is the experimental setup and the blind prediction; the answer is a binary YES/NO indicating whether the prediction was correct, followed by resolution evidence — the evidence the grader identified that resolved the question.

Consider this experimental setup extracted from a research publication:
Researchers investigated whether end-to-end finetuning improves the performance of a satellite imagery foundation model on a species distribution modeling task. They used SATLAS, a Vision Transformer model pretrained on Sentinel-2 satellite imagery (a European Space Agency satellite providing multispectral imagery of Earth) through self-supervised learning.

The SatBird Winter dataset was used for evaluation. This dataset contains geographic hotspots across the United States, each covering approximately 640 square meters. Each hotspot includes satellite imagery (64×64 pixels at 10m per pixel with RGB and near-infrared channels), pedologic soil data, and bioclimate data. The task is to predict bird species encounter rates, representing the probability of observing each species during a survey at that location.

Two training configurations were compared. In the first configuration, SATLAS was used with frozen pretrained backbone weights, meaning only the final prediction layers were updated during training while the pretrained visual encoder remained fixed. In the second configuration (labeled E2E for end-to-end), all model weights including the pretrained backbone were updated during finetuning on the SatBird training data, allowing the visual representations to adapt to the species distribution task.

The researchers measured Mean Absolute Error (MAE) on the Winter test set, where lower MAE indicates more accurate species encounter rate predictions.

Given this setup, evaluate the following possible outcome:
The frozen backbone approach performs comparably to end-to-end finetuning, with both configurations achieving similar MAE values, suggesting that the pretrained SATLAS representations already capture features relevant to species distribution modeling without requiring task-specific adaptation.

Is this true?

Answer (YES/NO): YES